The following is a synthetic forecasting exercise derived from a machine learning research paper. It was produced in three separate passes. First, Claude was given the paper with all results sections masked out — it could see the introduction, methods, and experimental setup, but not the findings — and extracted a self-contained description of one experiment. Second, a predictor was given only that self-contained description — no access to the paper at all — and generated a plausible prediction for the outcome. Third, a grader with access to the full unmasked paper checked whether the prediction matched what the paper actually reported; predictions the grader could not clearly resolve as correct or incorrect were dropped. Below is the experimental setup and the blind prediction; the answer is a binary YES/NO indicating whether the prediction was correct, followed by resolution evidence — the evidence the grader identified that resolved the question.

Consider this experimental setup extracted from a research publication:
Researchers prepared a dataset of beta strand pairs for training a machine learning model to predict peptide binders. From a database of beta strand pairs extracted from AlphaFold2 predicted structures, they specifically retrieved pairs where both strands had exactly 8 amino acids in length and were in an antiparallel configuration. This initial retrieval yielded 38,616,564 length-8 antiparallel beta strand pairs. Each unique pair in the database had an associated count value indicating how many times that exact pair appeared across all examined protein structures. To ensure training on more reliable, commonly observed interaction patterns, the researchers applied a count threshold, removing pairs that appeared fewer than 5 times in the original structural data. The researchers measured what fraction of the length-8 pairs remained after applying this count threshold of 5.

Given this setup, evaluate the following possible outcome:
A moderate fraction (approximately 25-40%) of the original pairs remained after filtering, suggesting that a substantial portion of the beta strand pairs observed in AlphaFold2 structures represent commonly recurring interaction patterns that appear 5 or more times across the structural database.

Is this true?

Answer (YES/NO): NO